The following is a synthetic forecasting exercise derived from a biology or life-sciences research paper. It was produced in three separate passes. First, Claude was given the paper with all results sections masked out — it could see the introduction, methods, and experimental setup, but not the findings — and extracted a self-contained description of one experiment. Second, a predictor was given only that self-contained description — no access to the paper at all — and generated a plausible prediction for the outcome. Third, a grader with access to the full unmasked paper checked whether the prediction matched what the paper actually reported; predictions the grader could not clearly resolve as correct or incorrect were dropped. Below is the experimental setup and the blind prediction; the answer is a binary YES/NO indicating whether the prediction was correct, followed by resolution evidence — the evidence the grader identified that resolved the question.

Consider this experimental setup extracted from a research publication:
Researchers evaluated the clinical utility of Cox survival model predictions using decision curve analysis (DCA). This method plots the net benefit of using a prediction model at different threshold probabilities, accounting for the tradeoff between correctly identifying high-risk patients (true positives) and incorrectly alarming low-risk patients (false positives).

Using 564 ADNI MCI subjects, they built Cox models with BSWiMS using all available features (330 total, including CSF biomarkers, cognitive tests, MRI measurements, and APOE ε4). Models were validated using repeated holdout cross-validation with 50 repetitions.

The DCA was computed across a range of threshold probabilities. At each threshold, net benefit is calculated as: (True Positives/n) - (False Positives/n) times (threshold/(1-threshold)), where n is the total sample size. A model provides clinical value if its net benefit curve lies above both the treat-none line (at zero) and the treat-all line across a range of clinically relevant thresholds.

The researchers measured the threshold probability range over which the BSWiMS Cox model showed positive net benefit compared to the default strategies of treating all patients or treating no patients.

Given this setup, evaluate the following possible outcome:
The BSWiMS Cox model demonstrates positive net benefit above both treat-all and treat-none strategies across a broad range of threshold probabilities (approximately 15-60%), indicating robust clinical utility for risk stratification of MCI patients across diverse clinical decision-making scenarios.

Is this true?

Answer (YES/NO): NO